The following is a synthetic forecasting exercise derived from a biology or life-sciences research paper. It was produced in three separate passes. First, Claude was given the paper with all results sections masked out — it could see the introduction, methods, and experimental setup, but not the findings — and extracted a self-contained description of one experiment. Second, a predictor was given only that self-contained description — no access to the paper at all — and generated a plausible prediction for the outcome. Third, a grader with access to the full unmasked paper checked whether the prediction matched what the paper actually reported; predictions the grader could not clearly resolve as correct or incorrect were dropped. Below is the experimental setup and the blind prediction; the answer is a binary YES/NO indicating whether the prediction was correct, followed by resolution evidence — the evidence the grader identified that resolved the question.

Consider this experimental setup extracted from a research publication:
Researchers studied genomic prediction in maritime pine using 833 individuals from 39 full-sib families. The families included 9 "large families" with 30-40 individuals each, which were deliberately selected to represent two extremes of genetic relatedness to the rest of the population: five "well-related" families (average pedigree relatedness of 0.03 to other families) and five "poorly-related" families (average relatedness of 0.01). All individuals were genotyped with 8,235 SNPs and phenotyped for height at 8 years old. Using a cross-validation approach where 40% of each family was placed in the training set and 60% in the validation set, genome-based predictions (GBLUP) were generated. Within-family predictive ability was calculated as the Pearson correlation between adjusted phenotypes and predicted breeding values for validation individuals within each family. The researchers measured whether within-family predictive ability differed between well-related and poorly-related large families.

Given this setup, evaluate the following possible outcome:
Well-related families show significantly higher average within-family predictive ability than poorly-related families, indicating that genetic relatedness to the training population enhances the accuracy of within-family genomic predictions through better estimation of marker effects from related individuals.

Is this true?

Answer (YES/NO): NO